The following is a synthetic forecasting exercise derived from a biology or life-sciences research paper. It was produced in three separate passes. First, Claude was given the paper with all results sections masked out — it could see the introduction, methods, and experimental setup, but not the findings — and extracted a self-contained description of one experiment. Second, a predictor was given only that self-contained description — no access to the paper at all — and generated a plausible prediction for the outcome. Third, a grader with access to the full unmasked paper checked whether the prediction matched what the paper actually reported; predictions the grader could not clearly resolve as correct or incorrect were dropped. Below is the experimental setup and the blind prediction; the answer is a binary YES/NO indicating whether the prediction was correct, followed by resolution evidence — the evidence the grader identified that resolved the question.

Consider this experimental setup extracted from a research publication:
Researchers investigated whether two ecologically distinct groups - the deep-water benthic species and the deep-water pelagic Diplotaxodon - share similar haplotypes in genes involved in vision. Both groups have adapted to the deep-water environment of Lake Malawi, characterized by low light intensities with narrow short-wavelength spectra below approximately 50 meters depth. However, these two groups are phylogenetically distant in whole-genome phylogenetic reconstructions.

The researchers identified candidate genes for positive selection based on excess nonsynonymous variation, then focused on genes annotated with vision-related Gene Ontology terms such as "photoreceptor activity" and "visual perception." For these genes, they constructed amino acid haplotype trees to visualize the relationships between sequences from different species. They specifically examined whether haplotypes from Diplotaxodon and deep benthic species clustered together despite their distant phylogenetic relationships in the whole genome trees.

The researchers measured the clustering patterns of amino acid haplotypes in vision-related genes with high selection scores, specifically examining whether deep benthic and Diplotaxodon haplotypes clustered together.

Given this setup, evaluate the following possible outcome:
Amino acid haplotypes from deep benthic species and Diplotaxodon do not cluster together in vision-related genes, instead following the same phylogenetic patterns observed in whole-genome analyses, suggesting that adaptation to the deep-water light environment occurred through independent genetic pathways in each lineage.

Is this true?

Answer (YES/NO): NO